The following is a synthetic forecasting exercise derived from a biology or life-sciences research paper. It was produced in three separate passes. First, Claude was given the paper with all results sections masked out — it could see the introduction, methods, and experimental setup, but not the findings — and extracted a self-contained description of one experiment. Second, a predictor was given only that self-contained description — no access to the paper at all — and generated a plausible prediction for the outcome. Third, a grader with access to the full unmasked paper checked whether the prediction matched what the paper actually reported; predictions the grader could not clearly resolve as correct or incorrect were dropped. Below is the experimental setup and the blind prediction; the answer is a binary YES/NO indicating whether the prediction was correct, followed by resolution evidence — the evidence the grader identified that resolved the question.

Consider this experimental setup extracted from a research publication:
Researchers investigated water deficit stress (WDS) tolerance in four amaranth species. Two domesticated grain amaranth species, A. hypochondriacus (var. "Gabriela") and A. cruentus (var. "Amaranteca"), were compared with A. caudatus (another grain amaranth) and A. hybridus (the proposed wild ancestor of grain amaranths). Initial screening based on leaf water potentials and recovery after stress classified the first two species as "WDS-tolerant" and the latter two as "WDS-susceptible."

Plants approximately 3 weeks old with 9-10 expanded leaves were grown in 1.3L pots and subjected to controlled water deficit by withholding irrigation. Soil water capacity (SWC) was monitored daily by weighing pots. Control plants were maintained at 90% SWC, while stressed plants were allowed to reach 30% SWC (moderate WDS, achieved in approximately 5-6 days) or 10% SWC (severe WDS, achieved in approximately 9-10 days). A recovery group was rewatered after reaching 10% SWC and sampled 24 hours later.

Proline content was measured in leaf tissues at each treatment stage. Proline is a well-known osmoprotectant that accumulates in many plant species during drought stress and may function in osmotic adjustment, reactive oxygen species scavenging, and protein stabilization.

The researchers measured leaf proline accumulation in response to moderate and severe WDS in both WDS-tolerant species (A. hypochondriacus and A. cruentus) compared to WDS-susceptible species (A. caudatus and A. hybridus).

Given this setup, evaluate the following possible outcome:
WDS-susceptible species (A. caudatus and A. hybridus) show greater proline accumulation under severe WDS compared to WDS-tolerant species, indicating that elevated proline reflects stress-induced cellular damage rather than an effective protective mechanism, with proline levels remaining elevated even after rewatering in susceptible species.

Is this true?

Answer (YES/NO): NO